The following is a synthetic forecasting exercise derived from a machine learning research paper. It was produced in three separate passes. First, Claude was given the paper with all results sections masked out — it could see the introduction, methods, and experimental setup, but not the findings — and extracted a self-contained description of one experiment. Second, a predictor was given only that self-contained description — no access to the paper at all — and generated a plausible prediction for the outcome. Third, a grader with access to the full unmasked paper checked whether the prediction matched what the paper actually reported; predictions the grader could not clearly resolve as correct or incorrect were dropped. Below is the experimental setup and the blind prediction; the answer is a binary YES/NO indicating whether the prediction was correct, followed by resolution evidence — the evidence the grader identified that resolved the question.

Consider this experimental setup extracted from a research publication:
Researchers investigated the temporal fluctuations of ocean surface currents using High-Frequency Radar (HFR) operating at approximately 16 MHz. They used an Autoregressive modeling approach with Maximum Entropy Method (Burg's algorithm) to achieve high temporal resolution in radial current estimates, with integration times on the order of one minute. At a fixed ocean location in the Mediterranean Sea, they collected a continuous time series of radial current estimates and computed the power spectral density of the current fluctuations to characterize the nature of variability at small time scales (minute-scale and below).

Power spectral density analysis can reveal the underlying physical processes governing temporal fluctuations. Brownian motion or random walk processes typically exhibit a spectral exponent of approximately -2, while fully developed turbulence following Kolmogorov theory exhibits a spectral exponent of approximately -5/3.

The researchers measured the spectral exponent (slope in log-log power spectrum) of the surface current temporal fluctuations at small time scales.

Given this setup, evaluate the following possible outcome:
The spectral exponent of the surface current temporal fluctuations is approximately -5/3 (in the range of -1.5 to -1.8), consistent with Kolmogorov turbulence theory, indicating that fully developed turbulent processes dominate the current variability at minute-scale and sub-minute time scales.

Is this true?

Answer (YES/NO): YES